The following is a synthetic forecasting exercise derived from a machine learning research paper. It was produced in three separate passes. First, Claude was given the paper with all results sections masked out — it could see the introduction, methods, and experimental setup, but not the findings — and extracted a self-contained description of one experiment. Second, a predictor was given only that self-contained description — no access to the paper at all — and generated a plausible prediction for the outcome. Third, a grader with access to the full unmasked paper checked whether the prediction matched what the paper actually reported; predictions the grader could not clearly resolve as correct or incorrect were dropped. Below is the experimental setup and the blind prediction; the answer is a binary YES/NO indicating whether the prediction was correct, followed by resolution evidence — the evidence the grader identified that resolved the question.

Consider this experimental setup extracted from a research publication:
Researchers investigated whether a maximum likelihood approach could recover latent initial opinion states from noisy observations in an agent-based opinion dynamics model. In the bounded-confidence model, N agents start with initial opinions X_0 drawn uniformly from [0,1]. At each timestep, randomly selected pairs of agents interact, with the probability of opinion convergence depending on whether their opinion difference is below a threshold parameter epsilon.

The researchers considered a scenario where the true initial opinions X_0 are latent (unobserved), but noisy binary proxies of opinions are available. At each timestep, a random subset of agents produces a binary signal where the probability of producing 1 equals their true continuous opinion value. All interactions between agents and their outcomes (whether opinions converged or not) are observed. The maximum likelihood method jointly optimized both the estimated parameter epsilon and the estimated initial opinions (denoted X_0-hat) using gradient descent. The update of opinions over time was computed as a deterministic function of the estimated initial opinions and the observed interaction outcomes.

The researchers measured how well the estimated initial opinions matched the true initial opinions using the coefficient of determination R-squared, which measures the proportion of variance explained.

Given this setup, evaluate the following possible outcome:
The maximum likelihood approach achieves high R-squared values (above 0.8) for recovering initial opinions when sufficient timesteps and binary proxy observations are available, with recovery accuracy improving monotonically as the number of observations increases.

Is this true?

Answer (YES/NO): YES